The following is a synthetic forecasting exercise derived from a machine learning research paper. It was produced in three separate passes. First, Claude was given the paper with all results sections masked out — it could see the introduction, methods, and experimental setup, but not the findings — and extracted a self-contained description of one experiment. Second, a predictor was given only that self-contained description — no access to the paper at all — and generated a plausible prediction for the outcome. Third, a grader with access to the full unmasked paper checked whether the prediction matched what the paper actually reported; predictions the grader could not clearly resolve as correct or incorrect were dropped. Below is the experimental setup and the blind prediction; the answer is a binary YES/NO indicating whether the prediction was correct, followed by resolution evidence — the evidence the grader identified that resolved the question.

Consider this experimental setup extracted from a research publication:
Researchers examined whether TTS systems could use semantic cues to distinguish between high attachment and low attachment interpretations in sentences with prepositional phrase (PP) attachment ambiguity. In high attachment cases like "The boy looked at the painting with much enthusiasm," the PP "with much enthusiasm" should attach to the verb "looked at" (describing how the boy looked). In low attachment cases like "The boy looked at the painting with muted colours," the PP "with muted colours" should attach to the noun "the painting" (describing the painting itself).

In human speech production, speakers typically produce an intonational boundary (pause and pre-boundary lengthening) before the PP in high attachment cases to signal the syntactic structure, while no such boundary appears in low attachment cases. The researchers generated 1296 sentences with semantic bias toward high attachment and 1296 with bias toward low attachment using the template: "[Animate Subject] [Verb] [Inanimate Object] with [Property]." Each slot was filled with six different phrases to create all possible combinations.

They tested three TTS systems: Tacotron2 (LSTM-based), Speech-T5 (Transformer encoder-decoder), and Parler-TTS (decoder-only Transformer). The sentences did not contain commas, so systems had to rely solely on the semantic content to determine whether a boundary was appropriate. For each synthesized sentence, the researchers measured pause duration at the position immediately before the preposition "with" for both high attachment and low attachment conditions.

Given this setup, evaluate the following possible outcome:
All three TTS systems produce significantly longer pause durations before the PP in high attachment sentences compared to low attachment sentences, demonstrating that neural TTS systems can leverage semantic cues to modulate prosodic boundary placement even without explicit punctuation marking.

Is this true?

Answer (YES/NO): NO